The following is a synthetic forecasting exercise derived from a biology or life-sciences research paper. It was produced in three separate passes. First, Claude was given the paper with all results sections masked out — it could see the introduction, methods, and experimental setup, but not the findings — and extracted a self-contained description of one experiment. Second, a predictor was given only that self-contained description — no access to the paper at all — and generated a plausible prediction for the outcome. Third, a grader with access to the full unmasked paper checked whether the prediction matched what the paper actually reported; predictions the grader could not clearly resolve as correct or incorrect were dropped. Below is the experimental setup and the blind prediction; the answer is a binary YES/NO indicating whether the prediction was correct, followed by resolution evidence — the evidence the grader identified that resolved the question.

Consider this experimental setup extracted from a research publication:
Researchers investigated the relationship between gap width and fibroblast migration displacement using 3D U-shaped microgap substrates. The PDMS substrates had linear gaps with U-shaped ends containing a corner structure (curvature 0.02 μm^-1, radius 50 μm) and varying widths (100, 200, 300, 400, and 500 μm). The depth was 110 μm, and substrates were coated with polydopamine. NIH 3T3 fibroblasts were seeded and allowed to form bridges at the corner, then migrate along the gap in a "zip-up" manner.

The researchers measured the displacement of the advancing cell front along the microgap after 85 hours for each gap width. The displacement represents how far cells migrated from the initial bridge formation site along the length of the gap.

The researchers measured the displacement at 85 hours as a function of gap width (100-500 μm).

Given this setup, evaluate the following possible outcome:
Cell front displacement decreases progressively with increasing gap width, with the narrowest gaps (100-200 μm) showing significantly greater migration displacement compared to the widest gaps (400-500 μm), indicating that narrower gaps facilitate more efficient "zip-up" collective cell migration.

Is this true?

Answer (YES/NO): YES